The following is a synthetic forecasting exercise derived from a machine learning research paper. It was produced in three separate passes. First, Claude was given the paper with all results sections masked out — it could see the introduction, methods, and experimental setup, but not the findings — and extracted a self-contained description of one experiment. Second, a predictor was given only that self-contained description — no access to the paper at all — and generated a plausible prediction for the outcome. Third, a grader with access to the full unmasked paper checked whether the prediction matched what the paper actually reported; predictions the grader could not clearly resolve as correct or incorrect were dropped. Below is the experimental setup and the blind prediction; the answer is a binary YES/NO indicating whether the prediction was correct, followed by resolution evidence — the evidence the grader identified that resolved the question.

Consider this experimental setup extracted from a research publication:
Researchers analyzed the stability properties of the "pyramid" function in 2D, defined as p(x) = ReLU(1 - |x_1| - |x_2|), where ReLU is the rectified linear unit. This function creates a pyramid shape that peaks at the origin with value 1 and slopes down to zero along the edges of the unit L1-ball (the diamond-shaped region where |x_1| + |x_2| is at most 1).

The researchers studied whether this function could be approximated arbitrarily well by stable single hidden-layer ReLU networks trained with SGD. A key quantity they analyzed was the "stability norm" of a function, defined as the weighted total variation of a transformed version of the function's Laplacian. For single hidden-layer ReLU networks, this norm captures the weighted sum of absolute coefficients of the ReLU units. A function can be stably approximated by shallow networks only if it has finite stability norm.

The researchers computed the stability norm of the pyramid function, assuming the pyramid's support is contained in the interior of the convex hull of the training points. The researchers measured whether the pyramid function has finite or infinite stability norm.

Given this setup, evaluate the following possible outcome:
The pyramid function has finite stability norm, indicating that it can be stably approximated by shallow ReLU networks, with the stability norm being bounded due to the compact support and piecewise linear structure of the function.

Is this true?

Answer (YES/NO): NO